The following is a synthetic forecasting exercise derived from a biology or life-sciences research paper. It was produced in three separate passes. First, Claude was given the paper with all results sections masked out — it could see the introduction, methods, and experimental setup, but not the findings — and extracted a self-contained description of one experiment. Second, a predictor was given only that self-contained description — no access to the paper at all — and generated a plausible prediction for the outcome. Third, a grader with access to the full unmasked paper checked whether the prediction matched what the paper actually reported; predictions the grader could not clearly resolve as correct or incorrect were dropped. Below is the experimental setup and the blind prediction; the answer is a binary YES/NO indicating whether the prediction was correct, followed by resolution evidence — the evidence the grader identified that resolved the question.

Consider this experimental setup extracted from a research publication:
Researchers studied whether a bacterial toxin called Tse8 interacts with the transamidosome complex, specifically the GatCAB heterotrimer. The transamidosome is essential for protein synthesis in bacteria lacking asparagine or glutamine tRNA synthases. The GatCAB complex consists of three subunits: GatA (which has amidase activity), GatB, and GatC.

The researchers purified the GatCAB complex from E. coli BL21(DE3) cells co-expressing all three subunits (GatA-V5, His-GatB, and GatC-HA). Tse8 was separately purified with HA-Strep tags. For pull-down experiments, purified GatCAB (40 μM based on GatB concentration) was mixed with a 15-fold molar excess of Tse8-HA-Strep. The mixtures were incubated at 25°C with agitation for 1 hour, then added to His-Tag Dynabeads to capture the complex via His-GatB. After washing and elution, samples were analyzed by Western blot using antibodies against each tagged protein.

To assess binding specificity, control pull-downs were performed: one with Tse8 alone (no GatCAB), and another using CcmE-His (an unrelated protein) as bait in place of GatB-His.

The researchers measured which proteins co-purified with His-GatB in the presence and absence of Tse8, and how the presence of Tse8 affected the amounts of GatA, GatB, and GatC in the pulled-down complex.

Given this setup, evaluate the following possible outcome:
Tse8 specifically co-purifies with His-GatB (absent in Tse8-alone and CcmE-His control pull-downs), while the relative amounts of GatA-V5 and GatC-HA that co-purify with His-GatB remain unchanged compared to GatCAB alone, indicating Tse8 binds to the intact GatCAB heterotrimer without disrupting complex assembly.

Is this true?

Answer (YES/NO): NO